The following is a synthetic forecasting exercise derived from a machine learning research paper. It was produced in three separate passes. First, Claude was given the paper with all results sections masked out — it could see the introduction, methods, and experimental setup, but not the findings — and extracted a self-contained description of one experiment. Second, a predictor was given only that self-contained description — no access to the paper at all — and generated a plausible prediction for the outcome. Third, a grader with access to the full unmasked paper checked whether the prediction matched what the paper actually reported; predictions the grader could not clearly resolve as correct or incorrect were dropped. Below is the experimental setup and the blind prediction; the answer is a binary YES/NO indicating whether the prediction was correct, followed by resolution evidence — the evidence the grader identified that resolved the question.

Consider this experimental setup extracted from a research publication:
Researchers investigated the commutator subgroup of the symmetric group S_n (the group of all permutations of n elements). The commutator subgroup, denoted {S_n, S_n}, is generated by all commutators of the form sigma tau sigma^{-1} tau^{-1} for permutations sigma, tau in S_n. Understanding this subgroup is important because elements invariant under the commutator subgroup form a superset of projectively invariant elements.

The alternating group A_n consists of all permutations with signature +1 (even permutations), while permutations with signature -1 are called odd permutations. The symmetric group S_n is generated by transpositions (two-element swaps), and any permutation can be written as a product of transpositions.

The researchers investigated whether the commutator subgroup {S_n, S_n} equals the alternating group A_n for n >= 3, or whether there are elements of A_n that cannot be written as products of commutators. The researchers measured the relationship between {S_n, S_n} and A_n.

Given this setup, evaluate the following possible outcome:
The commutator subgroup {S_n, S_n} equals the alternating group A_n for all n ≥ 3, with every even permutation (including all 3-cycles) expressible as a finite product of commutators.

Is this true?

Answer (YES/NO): YES